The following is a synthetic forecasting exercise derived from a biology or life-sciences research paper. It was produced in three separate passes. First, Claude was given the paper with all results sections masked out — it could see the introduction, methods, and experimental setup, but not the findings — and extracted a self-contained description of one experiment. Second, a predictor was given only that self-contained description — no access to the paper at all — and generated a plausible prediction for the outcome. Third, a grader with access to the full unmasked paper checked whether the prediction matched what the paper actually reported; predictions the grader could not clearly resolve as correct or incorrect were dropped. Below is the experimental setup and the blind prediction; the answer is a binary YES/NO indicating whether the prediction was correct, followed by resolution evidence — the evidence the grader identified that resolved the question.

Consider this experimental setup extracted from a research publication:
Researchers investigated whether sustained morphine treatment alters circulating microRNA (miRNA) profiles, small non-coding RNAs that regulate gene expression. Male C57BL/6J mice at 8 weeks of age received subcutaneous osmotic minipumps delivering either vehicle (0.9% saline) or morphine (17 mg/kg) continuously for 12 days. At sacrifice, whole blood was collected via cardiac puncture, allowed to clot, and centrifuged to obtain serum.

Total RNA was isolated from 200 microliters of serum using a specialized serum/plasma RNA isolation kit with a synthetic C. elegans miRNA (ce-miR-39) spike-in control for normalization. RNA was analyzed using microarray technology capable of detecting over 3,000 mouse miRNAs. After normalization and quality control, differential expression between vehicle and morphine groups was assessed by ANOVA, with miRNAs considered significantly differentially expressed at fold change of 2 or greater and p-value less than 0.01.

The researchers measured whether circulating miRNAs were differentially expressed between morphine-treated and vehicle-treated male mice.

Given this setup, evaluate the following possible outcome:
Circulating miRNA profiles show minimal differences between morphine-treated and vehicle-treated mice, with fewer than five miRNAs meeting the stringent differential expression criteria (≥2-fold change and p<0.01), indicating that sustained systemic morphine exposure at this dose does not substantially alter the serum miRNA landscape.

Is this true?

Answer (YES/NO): NO